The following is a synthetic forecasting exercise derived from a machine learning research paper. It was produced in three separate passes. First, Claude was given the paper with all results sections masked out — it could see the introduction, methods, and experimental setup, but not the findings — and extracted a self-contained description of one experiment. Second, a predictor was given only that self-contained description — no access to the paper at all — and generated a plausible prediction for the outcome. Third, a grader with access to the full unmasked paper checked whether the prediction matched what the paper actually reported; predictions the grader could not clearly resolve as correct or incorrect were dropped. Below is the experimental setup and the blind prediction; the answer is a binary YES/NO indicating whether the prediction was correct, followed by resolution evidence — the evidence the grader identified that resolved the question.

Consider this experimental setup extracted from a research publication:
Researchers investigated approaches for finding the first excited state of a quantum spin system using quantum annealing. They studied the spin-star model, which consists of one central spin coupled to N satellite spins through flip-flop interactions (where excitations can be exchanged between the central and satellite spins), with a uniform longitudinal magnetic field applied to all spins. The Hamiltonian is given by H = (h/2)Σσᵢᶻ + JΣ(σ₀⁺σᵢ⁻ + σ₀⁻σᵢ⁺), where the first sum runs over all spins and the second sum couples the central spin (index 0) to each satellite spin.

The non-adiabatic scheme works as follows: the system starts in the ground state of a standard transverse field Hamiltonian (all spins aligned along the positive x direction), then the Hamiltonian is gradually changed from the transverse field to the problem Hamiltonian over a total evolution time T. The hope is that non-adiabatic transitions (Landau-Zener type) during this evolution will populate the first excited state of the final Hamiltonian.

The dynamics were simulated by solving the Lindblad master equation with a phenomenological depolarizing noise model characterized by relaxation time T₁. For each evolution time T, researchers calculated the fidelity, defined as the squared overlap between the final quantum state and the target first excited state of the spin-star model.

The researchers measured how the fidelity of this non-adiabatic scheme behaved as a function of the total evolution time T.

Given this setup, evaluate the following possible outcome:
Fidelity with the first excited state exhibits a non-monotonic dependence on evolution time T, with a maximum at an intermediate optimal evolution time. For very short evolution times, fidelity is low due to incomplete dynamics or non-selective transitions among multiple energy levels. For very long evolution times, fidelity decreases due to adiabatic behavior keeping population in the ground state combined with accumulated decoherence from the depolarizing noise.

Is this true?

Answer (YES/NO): YES